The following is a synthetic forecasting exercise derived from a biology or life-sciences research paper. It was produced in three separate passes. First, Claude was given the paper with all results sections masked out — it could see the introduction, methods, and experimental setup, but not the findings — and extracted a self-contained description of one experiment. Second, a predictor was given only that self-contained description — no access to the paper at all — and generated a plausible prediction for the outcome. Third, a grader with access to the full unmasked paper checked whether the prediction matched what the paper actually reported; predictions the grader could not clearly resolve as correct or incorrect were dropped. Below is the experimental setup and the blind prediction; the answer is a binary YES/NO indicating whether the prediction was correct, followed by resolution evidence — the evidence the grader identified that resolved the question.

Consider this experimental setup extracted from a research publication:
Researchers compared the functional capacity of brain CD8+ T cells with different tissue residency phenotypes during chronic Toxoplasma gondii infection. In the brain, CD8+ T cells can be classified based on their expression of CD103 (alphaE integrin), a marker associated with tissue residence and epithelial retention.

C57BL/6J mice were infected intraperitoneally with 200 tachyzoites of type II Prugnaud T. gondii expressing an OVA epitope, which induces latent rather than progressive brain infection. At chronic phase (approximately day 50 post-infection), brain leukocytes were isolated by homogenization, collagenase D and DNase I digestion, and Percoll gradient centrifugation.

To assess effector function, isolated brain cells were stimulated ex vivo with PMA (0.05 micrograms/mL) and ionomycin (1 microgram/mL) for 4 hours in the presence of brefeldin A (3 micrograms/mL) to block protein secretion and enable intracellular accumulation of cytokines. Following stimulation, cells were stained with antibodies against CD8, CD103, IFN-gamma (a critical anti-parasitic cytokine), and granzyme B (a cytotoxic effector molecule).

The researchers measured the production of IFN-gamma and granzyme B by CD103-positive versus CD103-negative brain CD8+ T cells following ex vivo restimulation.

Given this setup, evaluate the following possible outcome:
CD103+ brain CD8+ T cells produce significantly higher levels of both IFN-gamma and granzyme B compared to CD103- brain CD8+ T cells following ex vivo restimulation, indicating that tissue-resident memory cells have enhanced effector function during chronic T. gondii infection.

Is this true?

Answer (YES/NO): NO